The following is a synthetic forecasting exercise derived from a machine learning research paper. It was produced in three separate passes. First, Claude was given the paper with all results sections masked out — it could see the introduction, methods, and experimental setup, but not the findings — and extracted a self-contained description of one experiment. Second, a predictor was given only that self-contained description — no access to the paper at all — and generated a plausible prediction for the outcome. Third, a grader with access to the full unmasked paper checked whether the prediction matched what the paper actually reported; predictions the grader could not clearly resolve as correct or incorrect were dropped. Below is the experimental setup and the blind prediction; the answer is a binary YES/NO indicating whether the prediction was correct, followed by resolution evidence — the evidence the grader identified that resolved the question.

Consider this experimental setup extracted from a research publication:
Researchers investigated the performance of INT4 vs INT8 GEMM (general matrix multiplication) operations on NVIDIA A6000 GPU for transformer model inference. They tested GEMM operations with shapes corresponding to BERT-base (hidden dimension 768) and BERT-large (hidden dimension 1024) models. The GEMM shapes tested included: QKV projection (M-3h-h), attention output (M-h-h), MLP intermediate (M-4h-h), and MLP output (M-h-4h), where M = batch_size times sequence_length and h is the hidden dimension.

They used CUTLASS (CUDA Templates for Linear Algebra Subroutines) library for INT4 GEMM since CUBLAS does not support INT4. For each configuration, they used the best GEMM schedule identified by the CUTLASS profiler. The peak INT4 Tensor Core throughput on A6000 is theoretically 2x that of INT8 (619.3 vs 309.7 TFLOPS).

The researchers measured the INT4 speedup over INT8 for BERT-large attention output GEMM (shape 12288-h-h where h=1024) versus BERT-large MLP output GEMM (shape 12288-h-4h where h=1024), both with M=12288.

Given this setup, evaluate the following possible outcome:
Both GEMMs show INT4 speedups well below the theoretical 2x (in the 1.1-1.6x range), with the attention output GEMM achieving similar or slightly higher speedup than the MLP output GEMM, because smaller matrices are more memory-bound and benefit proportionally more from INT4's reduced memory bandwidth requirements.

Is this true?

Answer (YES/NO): NO